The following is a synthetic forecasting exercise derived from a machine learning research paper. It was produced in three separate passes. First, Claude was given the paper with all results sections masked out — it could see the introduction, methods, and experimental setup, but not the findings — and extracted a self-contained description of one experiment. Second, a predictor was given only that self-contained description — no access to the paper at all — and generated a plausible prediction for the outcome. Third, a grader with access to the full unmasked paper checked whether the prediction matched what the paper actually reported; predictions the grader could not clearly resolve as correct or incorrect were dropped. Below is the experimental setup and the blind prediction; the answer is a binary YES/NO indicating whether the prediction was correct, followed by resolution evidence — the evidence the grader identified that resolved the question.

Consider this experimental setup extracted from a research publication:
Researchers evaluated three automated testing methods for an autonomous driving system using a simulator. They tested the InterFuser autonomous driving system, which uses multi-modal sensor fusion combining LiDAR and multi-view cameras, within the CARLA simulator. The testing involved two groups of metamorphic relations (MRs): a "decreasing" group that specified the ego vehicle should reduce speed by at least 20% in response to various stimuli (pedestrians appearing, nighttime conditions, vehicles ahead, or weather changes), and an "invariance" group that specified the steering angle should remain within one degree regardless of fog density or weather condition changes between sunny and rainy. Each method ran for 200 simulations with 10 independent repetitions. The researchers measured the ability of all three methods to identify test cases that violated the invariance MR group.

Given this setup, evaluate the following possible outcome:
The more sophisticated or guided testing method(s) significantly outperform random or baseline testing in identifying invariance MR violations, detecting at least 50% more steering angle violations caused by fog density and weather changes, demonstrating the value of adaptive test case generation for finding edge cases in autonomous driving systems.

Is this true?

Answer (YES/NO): NO